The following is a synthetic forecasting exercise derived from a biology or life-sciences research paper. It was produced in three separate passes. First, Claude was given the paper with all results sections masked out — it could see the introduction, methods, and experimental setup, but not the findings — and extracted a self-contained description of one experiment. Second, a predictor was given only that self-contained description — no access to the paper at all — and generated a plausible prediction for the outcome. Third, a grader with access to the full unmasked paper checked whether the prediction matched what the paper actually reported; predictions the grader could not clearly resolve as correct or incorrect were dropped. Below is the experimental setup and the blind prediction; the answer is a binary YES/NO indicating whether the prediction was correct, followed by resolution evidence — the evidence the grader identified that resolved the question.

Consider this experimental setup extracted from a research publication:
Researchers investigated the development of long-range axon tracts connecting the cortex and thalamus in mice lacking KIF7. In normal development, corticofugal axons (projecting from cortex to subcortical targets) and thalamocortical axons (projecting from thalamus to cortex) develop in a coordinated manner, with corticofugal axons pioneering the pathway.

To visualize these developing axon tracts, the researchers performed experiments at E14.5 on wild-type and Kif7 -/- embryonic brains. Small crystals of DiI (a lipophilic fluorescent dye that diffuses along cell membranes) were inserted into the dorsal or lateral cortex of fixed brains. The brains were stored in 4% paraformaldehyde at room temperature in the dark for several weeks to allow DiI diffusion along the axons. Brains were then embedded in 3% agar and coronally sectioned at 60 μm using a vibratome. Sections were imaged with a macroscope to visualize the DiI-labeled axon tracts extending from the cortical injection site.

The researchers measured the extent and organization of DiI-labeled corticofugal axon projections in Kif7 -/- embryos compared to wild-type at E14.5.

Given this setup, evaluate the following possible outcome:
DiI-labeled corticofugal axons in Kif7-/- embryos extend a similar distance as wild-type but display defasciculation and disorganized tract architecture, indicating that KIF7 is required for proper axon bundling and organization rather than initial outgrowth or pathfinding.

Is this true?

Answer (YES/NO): NO